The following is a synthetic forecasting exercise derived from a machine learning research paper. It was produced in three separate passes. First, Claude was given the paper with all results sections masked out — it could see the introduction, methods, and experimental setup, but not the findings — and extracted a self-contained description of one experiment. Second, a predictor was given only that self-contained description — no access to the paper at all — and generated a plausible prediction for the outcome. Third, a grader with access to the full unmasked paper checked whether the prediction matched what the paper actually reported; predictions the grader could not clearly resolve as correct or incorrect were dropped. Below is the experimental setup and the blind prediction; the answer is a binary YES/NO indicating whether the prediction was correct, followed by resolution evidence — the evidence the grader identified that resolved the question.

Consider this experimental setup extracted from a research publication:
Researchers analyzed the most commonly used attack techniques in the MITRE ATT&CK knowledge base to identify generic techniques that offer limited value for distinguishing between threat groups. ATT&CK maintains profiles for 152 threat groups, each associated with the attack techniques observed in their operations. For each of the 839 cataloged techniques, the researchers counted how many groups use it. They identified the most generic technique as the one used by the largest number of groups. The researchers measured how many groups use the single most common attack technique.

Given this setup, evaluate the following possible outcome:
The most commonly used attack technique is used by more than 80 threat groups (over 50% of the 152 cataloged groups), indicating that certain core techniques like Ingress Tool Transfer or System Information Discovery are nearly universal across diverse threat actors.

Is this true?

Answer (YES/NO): NO